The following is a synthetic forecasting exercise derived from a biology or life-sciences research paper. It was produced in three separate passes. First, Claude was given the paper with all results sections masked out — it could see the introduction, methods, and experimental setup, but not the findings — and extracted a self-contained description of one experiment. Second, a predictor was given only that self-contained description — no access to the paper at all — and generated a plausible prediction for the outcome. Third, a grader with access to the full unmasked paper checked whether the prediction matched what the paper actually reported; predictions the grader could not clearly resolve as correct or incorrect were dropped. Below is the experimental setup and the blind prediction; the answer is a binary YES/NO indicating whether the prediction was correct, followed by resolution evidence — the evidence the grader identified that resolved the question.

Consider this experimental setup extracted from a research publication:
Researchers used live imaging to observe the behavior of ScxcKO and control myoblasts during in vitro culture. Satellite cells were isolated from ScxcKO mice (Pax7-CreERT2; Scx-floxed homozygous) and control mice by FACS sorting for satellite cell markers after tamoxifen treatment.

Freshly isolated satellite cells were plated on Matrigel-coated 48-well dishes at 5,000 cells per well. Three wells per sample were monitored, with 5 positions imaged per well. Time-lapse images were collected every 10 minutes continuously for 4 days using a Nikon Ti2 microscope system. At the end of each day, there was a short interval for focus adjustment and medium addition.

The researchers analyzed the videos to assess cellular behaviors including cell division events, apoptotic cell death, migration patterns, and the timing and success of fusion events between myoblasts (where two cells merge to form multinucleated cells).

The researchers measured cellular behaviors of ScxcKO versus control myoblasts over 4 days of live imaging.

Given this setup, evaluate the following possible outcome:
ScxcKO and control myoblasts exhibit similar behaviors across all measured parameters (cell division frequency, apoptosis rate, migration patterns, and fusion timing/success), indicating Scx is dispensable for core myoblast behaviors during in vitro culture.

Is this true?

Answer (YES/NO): NO